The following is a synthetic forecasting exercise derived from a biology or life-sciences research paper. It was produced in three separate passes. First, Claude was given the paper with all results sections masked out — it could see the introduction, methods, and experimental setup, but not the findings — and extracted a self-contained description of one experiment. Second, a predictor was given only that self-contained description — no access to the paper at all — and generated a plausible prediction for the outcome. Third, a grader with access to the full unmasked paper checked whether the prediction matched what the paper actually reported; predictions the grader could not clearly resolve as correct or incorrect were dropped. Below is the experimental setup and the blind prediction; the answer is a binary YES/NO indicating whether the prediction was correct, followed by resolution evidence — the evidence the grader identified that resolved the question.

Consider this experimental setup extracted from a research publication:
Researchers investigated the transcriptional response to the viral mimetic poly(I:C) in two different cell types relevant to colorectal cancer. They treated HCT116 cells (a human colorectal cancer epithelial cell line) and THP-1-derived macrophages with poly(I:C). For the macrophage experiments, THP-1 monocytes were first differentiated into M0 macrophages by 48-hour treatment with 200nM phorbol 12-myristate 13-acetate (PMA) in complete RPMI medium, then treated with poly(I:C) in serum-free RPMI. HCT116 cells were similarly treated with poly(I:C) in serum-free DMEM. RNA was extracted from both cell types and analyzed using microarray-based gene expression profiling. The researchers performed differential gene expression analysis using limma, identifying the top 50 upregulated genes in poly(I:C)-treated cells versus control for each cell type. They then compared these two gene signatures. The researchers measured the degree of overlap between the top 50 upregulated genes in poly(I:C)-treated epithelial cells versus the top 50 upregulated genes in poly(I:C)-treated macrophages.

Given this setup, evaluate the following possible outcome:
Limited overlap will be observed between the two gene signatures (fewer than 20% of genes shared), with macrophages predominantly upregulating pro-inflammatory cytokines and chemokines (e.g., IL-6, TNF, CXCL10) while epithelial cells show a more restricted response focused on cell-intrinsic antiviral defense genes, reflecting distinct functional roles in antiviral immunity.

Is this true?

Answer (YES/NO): NO